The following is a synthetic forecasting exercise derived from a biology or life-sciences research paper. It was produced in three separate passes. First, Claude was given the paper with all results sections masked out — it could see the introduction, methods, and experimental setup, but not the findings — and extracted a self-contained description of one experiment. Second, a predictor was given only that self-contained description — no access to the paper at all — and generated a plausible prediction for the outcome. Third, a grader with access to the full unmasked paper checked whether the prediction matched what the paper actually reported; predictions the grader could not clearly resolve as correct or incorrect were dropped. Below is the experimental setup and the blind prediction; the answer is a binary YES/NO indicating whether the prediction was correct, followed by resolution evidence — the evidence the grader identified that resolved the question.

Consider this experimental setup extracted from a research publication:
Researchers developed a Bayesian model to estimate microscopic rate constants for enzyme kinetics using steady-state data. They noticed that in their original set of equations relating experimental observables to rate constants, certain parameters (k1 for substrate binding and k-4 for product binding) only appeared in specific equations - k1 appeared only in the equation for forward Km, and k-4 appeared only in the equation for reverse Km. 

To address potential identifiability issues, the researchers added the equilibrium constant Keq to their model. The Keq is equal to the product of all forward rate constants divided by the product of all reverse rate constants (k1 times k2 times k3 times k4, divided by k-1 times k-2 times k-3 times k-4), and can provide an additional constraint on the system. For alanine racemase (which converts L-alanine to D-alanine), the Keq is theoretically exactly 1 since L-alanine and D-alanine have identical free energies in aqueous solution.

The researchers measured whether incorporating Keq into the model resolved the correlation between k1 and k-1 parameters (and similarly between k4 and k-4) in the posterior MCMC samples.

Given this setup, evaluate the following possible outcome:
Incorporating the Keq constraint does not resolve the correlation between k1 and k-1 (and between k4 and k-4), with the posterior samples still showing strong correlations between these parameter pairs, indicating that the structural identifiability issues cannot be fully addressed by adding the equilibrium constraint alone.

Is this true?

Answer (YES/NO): YES